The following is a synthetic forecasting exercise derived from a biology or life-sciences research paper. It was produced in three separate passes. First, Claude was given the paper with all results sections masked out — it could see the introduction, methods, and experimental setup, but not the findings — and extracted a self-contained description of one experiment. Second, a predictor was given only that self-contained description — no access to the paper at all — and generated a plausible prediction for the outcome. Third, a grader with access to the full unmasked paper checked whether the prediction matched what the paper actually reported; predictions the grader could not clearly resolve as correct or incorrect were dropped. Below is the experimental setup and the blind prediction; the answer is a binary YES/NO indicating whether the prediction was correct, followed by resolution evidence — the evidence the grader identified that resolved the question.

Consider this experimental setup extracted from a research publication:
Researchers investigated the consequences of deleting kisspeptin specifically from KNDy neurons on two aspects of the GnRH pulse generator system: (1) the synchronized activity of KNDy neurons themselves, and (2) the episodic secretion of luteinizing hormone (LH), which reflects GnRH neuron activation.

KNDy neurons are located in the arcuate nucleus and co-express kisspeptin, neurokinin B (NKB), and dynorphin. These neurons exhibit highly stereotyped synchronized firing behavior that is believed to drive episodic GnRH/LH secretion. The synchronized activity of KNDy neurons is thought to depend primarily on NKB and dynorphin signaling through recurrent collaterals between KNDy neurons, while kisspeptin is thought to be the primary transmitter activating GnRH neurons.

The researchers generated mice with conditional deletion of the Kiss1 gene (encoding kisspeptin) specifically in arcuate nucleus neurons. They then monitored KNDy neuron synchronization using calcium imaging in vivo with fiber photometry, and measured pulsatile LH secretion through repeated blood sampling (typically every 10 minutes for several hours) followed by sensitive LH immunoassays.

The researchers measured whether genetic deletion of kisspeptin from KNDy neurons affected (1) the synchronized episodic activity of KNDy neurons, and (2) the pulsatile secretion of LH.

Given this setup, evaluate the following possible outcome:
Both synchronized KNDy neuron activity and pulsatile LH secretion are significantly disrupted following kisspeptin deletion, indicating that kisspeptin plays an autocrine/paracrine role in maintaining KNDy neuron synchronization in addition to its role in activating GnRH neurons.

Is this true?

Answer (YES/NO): NO